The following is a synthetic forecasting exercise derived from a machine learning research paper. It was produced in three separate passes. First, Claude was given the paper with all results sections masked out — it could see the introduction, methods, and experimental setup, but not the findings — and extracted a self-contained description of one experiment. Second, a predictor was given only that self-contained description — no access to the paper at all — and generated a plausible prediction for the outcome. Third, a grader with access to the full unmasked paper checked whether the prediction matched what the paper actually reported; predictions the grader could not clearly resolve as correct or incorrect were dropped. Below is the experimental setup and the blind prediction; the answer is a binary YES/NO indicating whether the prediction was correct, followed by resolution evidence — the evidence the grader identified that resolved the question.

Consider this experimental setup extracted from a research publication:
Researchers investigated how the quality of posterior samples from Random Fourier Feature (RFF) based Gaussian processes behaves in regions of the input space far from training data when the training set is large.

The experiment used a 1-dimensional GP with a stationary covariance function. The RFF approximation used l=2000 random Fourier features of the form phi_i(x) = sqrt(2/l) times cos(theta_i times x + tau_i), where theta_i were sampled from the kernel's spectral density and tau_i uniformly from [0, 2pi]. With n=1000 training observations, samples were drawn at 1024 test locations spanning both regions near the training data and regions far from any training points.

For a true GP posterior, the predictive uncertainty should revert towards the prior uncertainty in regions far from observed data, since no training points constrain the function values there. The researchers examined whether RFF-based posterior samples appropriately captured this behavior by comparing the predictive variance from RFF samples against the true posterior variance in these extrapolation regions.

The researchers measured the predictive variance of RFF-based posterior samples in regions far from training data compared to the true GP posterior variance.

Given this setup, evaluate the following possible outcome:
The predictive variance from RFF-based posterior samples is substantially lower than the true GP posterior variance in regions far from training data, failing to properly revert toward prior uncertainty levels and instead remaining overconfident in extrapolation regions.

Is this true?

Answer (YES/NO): YES